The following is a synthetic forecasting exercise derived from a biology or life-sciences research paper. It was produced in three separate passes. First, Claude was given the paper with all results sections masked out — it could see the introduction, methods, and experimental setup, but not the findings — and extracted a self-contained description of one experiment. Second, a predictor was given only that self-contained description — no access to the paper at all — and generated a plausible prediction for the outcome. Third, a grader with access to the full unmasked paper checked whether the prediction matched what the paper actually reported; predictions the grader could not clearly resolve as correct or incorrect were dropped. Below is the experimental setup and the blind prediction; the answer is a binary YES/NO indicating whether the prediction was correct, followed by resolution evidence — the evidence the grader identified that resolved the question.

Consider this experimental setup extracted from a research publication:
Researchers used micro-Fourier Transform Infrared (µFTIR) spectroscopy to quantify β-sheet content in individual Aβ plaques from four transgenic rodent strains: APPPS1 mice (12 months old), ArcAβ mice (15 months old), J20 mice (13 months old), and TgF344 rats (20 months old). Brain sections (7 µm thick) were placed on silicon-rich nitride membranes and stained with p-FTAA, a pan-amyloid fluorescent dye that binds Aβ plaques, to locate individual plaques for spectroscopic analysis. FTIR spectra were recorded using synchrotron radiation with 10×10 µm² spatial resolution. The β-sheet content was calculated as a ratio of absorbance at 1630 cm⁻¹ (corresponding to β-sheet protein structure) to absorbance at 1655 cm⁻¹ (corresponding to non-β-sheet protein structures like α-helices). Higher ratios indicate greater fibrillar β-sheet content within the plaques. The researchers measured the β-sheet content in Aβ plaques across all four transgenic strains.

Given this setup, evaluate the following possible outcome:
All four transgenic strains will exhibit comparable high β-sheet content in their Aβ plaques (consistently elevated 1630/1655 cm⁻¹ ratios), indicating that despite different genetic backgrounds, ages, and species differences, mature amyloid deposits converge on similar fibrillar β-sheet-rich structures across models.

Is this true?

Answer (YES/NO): YES